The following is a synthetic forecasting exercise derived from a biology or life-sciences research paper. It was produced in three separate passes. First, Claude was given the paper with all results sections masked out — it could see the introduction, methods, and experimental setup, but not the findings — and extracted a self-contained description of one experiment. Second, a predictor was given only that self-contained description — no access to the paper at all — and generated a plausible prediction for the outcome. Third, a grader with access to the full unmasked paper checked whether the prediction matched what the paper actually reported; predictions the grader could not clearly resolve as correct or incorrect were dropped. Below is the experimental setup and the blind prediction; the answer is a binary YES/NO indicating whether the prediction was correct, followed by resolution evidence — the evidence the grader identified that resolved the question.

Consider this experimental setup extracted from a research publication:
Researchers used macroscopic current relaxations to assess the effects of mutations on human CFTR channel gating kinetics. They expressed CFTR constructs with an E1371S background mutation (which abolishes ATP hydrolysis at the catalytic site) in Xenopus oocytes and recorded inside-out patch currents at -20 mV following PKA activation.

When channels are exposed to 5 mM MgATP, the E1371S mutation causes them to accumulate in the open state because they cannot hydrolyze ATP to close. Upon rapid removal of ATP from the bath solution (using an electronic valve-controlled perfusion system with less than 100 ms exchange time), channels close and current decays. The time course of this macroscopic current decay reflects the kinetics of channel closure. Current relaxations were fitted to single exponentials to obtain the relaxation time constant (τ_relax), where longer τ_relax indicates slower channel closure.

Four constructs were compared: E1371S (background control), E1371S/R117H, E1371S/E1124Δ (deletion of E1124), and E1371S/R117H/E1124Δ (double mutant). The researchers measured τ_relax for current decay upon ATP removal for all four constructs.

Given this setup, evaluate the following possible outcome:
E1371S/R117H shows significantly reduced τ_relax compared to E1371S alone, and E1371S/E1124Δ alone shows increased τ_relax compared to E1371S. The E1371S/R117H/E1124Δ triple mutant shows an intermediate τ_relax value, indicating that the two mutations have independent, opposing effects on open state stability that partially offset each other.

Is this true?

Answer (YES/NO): NO